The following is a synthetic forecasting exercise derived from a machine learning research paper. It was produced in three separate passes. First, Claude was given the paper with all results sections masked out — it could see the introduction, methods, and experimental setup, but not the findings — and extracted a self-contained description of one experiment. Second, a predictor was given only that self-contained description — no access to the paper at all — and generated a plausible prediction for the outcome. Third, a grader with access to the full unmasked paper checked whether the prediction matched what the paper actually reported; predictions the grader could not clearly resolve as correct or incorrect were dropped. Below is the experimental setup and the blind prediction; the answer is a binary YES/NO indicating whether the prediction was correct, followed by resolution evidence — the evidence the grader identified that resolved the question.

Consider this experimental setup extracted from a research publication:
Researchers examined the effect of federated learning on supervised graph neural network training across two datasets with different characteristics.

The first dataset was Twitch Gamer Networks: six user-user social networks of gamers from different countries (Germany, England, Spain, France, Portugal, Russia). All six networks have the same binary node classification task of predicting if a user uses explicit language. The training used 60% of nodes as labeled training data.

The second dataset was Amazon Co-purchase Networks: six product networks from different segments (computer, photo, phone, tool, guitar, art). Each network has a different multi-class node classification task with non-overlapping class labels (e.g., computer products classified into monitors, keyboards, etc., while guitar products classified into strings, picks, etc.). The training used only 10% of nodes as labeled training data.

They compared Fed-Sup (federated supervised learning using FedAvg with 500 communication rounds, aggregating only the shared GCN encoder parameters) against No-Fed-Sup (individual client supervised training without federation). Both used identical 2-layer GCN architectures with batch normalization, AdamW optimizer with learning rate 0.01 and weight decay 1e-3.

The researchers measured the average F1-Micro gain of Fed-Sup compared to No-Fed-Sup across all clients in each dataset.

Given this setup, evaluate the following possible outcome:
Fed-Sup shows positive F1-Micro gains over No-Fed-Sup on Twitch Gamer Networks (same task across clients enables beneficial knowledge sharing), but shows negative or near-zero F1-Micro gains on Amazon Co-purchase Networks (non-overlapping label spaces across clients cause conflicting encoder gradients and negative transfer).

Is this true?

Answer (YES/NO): YES